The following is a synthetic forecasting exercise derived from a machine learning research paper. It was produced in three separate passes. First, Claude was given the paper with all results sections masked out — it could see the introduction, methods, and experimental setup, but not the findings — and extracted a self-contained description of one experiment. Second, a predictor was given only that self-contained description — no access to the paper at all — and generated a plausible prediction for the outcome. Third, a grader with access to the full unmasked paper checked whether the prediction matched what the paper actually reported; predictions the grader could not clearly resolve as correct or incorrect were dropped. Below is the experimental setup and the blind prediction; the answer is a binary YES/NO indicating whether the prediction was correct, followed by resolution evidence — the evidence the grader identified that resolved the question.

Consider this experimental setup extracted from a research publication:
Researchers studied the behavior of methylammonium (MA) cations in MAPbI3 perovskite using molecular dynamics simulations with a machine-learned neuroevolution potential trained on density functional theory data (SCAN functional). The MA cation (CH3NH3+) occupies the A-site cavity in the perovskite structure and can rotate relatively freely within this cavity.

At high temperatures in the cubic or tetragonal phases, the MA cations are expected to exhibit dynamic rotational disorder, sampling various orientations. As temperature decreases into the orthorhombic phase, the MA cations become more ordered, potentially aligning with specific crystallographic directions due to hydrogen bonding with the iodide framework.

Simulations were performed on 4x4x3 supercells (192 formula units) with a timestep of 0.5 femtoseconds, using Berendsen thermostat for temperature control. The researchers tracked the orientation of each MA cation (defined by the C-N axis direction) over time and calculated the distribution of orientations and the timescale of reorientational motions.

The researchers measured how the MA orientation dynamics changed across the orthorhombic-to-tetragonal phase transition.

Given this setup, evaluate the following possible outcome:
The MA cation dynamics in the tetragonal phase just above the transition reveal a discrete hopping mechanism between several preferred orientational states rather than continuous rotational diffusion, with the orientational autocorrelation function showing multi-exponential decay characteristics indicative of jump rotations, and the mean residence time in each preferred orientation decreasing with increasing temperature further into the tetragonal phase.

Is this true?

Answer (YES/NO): NO